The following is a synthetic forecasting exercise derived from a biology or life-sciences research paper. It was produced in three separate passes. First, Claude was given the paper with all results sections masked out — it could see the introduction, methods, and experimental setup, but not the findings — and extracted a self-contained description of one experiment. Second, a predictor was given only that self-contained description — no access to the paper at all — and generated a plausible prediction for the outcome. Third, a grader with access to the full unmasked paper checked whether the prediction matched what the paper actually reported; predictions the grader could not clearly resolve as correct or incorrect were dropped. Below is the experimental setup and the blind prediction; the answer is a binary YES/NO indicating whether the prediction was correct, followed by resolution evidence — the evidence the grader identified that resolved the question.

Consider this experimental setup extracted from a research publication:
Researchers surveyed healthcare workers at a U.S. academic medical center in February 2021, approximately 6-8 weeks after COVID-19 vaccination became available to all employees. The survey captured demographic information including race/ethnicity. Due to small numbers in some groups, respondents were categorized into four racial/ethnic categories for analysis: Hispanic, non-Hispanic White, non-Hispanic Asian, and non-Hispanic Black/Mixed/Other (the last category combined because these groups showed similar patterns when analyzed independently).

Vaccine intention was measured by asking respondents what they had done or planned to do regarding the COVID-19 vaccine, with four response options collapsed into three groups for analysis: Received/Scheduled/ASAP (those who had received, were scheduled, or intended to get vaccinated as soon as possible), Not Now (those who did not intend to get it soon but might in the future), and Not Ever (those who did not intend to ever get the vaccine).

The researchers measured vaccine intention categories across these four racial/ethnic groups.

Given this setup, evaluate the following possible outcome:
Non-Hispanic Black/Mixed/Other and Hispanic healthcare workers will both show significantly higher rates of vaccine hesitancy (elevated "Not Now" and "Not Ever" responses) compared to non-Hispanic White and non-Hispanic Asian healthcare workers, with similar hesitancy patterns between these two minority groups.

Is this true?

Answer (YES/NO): NO